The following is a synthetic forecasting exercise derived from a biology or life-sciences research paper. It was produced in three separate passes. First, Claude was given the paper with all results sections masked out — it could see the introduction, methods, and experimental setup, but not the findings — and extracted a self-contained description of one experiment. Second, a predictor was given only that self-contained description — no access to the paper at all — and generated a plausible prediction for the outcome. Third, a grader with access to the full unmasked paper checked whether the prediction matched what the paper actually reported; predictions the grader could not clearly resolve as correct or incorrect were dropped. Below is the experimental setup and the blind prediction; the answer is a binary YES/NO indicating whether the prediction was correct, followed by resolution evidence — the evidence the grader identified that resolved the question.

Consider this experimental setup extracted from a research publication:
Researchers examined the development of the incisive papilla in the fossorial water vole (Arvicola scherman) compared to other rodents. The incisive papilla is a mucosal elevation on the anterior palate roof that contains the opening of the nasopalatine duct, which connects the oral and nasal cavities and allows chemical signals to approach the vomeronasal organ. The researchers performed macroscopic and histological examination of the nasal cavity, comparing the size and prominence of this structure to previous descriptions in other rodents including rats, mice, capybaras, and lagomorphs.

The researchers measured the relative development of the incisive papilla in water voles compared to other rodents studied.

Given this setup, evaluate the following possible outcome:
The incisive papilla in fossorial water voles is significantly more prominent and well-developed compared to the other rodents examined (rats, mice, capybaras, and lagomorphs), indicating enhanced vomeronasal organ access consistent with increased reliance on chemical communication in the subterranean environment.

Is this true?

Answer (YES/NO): NO